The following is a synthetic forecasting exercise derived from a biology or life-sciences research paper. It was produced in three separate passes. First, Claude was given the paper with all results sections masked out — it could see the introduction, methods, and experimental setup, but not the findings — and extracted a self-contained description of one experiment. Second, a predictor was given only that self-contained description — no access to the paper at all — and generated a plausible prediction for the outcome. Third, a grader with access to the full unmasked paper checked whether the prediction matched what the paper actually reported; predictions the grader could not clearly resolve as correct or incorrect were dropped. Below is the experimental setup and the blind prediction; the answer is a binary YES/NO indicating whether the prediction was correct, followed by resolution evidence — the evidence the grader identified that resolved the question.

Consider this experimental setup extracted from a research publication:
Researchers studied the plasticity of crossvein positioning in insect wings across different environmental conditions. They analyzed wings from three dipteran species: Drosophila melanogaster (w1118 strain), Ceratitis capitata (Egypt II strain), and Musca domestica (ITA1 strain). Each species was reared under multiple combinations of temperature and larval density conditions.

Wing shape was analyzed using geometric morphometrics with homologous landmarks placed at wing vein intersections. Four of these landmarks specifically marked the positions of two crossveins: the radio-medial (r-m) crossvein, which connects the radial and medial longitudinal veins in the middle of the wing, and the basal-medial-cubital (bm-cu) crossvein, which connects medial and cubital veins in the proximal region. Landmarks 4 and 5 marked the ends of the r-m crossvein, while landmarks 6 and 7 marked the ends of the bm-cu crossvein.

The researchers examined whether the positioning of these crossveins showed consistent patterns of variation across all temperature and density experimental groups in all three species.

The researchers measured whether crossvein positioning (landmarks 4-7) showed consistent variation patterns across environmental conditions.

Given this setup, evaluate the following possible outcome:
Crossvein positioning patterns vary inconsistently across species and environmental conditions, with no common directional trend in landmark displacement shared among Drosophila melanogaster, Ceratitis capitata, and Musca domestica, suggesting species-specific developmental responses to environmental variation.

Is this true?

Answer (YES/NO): NO